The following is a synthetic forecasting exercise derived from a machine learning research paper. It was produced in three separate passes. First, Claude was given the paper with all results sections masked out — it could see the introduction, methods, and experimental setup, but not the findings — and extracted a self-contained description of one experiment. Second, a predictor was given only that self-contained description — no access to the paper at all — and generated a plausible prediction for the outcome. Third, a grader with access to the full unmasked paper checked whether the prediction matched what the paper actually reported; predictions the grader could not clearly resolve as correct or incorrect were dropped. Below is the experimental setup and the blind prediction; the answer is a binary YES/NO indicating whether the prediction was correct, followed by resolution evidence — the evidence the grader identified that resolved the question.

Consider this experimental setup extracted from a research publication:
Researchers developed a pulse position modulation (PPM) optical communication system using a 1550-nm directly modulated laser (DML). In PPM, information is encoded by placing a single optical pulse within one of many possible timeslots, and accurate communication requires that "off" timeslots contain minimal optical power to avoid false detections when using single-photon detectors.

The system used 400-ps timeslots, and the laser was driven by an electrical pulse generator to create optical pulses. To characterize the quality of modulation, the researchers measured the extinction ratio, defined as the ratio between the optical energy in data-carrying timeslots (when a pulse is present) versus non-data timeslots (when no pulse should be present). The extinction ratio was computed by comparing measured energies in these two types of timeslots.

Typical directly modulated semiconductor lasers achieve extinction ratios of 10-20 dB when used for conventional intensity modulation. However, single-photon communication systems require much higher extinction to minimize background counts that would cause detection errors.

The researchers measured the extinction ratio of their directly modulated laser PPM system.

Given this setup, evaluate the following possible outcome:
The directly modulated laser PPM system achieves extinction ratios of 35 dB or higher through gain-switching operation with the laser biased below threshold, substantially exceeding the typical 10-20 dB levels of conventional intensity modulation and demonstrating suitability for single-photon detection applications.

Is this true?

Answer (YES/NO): NO